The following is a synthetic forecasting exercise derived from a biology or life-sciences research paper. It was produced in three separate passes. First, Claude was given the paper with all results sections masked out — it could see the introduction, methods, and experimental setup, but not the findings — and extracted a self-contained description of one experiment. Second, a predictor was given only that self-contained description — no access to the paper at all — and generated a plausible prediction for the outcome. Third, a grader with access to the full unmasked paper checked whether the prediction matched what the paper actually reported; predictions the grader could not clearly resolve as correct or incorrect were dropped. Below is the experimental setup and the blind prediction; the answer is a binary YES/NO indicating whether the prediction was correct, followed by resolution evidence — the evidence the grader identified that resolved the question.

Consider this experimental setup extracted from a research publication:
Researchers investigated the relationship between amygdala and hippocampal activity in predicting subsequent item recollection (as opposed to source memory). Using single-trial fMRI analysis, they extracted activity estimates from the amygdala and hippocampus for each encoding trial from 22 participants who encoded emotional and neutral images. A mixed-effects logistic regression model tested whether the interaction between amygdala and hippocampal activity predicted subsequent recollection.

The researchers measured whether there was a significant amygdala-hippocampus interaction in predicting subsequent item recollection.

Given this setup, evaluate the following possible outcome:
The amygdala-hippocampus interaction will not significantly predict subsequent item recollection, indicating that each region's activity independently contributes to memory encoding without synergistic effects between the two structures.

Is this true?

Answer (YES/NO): YES